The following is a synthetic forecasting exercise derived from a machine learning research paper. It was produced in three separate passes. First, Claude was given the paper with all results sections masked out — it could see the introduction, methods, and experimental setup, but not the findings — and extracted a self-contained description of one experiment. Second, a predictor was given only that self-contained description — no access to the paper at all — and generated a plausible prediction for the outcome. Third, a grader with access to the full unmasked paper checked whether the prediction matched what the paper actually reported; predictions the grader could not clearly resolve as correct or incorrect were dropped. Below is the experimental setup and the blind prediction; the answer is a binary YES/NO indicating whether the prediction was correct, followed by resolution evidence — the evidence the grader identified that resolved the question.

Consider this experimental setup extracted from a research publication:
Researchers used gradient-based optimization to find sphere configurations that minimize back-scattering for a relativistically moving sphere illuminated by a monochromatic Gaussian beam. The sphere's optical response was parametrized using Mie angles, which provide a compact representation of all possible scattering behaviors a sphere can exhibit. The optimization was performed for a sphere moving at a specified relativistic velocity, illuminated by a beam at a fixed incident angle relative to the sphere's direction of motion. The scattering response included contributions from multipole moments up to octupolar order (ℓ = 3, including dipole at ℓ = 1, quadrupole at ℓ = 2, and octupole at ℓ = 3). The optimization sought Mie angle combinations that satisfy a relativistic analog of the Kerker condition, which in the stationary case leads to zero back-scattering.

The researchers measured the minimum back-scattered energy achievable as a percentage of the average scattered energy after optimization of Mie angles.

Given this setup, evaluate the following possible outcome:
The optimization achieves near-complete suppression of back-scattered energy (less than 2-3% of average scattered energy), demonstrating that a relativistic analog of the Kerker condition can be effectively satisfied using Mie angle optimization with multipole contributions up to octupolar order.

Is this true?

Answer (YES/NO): YES